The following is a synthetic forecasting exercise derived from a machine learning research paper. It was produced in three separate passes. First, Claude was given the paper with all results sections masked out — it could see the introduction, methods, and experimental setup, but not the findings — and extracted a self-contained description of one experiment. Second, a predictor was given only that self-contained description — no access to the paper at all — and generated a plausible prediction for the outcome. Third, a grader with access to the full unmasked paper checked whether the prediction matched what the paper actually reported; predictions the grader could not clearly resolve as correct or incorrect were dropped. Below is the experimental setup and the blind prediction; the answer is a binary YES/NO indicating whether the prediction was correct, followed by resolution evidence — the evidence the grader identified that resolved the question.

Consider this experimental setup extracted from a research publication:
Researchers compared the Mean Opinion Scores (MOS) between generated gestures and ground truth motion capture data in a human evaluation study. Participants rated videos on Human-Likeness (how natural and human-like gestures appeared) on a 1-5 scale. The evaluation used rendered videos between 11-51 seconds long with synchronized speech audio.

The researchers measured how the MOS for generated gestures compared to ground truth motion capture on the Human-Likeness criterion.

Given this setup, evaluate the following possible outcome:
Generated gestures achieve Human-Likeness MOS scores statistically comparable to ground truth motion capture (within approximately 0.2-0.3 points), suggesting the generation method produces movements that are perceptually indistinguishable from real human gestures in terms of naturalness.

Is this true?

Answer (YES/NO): YES